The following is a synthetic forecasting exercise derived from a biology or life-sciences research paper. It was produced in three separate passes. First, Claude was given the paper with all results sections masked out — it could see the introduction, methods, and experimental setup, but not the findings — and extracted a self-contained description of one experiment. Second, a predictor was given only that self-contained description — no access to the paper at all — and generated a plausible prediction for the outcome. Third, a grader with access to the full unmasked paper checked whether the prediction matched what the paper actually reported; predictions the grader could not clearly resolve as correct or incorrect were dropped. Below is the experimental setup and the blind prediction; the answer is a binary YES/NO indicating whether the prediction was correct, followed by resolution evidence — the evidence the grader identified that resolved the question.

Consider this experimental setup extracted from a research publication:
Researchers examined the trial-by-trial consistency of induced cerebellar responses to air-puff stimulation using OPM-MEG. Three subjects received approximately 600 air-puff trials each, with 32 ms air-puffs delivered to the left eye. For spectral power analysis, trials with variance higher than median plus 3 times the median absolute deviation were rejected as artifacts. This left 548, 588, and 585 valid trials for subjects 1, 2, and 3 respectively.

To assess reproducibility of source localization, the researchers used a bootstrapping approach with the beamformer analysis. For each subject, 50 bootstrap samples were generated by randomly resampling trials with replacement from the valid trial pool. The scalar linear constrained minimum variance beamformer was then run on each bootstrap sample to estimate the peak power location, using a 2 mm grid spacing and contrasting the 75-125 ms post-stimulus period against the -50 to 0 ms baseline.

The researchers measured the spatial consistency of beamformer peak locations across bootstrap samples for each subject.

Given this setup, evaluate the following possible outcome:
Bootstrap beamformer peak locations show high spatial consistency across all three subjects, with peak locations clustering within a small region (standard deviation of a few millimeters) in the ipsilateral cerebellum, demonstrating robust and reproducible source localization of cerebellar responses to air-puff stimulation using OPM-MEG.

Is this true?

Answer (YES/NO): YES